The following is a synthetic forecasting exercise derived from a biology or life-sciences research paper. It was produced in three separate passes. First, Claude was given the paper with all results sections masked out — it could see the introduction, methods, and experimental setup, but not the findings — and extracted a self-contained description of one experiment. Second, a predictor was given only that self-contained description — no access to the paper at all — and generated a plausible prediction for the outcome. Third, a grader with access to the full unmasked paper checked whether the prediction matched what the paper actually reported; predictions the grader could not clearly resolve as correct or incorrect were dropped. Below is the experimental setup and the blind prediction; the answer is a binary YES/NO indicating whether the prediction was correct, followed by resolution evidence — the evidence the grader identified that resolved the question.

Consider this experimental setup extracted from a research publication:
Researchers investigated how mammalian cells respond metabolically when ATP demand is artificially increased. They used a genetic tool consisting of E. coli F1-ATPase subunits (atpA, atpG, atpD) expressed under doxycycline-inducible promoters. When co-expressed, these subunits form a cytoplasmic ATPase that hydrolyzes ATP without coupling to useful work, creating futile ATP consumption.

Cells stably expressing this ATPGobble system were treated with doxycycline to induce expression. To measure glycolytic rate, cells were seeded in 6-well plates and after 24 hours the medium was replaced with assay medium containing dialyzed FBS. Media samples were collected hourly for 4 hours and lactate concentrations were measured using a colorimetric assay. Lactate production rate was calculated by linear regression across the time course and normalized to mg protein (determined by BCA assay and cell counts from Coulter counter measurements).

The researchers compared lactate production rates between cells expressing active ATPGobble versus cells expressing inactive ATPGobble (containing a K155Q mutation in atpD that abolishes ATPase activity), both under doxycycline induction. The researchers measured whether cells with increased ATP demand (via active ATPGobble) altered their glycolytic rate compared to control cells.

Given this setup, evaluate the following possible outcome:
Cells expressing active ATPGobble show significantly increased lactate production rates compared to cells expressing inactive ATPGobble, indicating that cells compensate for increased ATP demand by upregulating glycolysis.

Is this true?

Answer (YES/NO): YES